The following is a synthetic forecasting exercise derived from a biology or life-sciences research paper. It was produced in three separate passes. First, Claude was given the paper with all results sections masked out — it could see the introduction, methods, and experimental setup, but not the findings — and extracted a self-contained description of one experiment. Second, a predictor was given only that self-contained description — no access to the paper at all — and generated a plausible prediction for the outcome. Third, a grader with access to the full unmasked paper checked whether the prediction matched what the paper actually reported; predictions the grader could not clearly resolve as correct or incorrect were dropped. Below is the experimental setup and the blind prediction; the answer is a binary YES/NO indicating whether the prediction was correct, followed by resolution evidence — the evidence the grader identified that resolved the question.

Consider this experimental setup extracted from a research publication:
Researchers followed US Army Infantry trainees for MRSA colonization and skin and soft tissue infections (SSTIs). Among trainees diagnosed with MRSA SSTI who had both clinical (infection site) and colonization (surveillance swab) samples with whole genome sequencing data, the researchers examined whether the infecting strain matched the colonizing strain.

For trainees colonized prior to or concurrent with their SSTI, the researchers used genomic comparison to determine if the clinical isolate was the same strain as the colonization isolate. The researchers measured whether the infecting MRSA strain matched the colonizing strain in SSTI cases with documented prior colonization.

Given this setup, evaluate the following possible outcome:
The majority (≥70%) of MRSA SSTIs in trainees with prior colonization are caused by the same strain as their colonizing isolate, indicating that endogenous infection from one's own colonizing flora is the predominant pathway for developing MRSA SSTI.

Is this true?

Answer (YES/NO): YES